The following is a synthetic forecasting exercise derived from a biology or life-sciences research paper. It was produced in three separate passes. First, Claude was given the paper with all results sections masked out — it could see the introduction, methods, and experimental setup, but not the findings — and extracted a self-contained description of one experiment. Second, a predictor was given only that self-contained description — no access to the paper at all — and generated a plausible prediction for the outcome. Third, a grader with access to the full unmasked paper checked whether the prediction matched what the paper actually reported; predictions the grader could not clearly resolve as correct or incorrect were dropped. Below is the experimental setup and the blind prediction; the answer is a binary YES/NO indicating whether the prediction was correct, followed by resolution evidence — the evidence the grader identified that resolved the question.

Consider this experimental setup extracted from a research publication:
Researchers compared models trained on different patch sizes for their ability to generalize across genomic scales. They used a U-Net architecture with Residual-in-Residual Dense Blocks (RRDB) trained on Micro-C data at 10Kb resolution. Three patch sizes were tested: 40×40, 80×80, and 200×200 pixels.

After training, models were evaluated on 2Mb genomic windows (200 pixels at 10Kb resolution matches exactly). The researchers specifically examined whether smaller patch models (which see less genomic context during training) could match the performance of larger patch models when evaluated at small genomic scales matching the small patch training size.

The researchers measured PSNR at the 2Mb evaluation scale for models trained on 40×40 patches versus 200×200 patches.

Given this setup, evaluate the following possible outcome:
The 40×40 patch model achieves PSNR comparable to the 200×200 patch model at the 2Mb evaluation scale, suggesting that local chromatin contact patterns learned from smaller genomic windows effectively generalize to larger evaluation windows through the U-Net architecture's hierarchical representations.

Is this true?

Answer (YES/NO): YES